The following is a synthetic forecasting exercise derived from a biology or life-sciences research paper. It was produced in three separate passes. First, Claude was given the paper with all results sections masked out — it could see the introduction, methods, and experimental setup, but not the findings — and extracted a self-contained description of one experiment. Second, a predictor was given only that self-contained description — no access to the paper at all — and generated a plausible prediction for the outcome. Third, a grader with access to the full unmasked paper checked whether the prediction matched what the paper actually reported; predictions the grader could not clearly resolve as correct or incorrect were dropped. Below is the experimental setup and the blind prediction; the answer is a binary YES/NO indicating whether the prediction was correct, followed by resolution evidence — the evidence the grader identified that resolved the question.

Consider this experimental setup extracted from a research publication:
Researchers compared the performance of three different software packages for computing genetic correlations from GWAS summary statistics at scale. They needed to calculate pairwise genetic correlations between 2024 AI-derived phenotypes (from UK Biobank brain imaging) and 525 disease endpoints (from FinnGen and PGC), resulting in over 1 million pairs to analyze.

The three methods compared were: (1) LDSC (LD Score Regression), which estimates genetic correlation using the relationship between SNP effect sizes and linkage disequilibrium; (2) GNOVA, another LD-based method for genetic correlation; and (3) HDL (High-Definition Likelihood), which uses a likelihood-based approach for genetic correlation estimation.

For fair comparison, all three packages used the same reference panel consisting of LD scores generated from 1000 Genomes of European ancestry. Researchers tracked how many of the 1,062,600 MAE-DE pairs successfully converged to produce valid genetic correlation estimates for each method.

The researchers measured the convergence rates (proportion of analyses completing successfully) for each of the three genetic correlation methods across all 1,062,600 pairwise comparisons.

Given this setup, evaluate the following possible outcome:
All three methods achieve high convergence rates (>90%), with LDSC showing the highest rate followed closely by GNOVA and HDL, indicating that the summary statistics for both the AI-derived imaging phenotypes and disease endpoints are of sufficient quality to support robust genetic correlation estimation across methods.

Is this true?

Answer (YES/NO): NO